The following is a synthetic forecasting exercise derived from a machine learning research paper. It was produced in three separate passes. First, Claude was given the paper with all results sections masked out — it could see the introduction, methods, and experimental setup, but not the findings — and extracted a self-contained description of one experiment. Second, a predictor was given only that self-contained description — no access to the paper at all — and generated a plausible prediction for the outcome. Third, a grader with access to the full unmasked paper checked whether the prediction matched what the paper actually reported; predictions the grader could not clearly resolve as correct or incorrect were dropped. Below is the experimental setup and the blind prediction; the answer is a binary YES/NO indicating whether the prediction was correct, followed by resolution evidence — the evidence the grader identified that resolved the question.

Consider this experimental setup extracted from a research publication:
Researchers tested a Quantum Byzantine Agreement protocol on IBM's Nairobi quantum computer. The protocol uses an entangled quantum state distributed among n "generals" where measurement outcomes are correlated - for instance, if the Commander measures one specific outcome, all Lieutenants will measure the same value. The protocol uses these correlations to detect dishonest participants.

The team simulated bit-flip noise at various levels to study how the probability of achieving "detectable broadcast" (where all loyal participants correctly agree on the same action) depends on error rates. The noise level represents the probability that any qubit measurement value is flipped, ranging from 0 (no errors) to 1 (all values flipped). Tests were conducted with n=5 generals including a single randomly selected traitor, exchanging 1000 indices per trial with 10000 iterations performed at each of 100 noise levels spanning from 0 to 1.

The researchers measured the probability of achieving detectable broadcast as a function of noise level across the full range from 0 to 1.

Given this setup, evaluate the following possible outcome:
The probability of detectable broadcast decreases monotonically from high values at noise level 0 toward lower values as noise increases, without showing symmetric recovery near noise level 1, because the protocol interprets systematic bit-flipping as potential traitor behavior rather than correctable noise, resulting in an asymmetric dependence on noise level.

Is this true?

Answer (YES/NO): NO